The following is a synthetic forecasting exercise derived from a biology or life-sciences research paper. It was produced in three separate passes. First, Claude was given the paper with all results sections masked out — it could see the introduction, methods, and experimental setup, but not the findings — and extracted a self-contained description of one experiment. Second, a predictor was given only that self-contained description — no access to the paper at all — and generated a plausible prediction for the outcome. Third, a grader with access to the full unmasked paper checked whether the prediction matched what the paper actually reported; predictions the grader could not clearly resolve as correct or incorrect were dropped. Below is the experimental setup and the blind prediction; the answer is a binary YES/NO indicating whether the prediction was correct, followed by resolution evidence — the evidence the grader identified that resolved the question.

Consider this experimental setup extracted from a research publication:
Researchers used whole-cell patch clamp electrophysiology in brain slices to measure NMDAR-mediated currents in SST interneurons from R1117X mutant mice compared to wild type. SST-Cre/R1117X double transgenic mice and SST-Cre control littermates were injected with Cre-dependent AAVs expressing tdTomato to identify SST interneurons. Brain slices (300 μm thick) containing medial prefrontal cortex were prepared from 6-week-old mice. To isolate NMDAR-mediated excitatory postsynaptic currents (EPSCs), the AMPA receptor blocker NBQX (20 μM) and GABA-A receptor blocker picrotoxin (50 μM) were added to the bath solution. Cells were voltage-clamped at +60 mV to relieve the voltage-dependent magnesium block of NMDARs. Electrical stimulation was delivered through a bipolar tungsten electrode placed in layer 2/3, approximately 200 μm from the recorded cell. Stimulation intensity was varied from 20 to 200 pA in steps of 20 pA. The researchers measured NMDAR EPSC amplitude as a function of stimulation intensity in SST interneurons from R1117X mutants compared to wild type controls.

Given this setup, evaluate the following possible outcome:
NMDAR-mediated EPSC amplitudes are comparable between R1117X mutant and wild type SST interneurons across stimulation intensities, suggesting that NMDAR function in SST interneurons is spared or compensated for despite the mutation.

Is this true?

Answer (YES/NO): NO